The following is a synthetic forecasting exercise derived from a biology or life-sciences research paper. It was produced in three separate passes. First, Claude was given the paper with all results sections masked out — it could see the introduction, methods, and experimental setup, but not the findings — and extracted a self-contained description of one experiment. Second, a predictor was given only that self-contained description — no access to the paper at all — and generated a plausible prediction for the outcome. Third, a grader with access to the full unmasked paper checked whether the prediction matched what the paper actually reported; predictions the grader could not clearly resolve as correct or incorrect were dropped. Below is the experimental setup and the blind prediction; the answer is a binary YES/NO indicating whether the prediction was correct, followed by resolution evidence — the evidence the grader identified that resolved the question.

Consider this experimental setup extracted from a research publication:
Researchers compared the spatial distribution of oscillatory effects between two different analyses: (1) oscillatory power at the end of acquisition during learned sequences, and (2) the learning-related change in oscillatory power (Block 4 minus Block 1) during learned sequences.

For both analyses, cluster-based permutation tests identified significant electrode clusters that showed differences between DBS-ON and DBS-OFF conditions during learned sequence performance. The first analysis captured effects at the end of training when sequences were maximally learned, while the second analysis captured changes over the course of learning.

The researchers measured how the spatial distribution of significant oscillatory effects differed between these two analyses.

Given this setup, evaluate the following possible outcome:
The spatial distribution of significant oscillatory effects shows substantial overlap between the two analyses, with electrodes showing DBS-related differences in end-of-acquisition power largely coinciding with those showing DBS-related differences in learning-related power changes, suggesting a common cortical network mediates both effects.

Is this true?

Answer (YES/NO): NO